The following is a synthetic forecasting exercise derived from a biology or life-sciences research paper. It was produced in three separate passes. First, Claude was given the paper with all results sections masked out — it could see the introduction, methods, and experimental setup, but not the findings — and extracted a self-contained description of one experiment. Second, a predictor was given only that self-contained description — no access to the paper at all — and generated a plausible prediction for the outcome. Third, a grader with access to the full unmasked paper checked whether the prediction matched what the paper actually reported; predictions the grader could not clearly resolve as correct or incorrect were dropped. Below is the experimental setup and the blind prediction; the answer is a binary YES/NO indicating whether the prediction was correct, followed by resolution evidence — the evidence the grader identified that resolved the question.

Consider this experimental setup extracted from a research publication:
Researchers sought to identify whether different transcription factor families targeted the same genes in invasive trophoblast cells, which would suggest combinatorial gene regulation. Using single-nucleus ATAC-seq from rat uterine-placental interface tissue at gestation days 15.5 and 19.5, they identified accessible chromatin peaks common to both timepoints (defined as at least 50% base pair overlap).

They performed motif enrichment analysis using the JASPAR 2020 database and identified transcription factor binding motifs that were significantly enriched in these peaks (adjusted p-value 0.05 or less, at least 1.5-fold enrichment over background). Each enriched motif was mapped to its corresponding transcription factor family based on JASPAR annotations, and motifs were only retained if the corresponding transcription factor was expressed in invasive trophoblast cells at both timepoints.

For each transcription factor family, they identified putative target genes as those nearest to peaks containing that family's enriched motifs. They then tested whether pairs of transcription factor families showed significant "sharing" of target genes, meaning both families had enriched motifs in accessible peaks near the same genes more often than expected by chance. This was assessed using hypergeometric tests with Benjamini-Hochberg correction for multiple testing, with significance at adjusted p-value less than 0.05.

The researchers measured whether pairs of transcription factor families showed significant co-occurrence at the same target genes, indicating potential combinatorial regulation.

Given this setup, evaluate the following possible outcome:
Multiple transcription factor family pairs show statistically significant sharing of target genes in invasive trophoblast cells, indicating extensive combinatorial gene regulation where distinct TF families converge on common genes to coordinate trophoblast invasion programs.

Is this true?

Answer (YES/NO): YES